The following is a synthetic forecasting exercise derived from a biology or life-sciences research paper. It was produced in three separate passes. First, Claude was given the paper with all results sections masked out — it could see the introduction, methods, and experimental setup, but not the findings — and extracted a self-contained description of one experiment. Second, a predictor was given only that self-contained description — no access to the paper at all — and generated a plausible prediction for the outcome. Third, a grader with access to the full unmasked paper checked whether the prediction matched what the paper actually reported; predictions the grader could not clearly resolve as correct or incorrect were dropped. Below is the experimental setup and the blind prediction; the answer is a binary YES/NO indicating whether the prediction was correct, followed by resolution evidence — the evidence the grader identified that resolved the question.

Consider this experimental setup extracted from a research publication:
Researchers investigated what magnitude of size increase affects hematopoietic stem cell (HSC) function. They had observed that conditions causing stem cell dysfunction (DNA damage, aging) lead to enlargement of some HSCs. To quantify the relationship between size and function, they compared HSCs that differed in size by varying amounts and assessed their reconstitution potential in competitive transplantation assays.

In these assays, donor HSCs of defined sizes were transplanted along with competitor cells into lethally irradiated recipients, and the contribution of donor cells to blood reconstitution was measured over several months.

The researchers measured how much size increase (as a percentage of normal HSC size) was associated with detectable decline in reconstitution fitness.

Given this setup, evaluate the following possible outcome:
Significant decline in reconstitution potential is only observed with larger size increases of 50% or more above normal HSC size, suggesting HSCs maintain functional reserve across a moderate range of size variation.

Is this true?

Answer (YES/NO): NO